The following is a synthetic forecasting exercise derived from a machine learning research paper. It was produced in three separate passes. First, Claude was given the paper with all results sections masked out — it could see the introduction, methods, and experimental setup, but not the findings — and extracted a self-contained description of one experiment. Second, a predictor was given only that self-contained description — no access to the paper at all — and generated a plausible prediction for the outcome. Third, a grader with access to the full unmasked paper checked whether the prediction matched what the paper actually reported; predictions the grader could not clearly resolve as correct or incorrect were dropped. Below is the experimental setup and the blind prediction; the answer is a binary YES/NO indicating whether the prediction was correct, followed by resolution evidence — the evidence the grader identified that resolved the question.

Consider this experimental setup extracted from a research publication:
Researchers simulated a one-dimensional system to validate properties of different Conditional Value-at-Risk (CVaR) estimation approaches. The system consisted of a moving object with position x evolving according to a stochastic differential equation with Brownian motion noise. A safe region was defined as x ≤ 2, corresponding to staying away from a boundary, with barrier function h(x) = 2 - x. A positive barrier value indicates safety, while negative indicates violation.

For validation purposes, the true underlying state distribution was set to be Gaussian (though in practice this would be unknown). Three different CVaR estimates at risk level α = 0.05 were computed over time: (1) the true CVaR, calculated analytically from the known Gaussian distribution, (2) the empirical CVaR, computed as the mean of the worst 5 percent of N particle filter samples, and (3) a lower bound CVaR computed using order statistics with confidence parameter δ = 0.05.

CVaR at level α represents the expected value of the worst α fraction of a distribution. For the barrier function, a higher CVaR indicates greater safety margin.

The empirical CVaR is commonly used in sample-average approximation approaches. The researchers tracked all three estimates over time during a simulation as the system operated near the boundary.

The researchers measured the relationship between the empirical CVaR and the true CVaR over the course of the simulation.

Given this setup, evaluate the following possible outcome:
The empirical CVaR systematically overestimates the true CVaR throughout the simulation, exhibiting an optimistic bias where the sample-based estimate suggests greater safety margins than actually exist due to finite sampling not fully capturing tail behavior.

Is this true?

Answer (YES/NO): YES